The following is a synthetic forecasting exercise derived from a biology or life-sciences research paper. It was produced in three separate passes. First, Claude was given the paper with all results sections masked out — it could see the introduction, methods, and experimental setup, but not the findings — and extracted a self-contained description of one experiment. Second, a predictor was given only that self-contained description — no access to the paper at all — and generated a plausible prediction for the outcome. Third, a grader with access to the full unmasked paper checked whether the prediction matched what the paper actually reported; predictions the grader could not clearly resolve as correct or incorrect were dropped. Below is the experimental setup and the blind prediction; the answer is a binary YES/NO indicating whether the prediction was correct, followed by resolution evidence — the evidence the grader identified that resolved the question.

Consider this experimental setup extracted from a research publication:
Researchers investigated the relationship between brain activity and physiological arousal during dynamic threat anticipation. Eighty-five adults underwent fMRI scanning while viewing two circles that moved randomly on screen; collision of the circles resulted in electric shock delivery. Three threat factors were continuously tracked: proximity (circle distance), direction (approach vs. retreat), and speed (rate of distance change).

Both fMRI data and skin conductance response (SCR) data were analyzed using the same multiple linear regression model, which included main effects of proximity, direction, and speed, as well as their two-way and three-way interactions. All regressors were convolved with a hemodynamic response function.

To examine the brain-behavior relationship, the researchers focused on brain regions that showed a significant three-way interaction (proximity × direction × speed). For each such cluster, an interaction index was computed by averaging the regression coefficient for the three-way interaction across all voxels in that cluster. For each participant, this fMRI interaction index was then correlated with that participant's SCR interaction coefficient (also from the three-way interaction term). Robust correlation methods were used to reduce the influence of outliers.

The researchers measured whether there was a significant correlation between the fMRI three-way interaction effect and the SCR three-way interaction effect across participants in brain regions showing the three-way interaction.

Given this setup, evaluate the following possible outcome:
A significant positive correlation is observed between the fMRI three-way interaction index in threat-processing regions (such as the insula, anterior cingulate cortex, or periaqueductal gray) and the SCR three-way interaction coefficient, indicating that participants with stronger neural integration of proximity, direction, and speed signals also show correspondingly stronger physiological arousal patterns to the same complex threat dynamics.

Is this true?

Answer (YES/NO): NO